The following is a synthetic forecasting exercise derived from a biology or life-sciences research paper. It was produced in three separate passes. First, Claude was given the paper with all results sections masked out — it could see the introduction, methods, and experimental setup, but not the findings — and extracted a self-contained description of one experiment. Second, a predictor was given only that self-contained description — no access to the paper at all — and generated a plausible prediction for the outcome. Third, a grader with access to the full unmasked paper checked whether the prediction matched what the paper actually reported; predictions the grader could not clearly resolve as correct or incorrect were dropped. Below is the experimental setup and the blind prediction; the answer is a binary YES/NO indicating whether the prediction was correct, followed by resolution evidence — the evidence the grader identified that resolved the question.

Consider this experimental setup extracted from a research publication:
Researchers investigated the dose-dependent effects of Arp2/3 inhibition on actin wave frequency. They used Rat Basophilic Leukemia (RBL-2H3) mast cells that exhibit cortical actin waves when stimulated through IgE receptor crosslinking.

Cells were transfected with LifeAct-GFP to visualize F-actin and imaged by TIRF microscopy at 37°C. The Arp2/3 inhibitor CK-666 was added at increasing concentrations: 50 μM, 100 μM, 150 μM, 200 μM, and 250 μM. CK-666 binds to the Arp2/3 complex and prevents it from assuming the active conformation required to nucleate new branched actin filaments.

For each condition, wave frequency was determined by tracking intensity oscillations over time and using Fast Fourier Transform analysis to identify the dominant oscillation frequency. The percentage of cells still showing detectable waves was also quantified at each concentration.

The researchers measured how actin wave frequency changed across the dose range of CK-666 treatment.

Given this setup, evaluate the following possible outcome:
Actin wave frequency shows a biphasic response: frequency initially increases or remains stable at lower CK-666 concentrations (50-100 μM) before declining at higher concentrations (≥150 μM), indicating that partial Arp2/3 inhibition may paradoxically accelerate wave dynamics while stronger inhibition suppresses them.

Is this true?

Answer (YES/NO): NO